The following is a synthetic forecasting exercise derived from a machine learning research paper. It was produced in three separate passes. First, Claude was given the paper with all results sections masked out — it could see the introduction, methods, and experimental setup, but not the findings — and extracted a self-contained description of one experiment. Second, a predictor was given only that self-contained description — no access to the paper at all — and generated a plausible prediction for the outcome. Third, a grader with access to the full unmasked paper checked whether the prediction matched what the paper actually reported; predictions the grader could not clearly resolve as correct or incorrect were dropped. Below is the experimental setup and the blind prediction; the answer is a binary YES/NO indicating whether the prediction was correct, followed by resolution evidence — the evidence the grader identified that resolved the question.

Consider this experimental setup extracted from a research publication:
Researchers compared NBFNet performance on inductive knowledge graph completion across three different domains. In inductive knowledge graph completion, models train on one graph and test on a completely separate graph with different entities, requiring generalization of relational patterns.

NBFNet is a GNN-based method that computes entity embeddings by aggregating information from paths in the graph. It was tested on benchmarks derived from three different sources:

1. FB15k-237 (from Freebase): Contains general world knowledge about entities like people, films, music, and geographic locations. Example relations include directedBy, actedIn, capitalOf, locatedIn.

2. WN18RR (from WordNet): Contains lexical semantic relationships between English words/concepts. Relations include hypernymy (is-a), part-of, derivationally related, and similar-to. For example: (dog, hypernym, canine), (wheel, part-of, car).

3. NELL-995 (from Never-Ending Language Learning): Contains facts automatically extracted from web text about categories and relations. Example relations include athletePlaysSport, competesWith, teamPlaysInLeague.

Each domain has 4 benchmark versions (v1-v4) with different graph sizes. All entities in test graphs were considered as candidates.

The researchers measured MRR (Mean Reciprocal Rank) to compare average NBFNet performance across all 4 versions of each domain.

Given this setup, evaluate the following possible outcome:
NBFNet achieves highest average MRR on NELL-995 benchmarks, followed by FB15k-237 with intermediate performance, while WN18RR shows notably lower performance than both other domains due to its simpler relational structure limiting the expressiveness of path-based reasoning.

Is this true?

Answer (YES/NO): NO